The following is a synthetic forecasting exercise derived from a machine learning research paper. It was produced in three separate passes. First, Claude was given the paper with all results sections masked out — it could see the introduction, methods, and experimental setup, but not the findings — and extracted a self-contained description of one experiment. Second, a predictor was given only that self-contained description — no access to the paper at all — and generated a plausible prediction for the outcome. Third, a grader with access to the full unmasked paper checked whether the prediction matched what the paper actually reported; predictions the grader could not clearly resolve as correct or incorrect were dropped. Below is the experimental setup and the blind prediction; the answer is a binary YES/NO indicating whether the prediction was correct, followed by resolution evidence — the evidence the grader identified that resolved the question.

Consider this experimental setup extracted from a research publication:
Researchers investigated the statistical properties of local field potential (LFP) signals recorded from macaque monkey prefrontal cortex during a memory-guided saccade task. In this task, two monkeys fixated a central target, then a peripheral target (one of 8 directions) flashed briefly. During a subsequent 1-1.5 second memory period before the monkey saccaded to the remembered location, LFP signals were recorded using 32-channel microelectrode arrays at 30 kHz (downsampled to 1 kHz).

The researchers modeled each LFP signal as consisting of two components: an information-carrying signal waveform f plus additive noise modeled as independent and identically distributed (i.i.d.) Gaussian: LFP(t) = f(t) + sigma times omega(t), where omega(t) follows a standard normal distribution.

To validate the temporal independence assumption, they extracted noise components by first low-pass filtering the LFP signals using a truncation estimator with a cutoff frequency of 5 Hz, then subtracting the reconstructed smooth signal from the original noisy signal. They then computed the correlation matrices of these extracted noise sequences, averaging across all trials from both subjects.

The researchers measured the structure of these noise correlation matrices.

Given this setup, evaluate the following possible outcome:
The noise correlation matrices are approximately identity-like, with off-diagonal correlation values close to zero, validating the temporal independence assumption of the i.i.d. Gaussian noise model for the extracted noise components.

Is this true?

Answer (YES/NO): YES